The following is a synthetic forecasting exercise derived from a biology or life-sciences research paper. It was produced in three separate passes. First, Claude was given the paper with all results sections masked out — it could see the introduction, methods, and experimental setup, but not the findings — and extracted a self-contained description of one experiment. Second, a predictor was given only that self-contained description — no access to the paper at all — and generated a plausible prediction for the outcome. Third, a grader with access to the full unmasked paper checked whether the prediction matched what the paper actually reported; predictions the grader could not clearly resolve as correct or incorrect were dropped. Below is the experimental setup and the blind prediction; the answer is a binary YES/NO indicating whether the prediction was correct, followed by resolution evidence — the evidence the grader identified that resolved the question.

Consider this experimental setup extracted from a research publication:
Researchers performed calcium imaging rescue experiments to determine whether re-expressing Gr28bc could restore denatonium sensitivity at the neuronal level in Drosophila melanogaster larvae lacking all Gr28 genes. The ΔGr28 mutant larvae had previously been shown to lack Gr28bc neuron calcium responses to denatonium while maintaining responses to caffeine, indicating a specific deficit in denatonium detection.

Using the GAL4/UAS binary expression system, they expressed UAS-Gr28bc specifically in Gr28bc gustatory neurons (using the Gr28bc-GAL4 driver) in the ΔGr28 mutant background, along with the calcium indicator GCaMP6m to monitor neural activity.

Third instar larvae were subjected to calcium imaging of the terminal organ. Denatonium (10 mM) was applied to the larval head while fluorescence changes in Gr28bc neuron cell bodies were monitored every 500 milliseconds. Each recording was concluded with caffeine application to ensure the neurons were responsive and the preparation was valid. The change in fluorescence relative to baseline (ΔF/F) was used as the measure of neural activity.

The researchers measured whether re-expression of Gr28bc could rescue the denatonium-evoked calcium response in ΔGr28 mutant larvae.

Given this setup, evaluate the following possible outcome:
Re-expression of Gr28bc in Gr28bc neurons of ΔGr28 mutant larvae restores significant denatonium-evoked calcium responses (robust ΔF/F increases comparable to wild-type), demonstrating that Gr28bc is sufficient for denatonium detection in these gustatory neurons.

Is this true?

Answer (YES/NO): YES